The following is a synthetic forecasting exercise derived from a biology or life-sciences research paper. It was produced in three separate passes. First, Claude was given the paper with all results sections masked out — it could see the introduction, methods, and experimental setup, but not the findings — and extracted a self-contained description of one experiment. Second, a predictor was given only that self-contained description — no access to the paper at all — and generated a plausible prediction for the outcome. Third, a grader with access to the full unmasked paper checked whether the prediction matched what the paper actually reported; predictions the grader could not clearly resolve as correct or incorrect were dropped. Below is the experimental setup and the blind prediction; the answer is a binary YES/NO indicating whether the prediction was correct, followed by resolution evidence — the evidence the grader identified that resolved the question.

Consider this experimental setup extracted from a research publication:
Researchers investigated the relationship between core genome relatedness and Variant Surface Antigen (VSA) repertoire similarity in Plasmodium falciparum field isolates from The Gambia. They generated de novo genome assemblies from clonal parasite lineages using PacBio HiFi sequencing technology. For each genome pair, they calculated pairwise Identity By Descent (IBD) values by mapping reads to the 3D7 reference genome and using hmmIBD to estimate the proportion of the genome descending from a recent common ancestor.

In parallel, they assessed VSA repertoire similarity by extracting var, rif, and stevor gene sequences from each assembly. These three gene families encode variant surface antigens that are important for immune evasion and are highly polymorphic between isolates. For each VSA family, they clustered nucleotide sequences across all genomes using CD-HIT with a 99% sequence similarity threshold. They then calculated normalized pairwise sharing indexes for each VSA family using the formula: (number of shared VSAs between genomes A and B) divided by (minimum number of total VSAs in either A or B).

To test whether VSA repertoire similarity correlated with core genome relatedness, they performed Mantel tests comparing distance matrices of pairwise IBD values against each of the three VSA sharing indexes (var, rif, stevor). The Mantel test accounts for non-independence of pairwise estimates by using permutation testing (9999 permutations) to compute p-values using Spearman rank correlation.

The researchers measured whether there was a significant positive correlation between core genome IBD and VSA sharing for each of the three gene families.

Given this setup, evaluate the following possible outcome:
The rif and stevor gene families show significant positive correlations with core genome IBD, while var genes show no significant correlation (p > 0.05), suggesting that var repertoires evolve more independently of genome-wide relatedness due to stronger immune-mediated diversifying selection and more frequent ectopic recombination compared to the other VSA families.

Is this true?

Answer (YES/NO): NO